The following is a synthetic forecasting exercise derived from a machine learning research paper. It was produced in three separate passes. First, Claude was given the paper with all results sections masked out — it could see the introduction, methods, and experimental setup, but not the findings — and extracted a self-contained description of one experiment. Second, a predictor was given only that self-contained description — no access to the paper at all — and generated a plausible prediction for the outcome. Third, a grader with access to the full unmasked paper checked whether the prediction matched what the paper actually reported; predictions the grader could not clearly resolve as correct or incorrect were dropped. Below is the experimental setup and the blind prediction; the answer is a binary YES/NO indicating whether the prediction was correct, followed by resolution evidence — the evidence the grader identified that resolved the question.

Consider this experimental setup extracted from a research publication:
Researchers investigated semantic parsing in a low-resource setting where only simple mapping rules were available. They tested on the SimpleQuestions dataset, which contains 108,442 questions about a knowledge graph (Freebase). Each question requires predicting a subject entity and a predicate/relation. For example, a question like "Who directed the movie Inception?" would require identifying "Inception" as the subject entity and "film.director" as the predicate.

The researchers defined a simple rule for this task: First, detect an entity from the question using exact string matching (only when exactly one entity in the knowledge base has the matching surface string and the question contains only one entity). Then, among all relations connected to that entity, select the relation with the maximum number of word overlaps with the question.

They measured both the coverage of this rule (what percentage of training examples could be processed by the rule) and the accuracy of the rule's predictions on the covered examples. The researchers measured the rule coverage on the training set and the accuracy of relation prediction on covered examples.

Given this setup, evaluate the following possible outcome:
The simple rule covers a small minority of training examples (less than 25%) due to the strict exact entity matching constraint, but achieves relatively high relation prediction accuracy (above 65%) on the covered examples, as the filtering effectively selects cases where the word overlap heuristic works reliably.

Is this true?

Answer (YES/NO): YES